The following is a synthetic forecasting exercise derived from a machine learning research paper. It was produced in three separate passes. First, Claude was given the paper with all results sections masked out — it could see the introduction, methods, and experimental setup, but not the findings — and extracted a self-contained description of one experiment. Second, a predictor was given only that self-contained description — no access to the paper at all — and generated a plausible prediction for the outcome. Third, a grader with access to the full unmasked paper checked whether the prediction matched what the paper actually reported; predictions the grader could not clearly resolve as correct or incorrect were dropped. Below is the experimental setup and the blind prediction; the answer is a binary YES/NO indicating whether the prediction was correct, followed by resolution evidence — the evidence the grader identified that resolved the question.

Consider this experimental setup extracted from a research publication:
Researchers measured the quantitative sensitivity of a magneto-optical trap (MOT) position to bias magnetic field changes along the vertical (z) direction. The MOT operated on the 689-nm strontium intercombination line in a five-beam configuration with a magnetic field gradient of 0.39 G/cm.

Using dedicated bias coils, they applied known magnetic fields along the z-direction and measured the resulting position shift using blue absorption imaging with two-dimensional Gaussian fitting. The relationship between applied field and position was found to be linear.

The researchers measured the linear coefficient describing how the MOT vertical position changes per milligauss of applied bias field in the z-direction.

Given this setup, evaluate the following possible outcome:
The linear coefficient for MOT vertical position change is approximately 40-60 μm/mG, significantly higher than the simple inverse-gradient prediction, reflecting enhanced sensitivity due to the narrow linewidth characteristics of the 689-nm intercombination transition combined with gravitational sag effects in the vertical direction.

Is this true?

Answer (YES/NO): NO